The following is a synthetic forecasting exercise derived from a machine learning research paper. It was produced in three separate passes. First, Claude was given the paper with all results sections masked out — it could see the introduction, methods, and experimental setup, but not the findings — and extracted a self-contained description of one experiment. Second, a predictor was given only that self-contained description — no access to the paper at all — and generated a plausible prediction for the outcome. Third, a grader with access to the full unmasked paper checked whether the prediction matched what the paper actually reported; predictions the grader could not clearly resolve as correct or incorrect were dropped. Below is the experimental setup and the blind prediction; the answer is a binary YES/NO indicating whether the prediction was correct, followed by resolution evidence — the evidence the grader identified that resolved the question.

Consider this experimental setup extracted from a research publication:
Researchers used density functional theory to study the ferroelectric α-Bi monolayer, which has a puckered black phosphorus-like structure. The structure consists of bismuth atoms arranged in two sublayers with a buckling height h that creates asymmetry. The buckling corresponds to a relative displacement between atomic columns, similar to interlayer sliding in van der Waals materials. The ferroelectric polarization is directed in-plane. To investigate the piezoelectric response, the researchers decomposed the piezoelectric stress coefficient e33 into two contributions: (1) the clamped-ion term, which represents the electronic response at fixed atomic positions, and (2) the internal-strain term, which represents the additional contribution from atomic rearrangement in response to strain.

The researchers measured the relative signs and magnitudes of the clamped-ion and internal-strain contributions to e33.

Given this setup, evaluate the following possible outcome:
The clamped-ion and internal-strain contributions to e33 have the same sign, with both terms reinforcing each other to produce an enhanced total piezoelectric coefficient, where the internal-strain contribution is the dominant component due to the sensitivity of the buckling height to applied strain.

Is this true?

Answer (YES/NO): NO